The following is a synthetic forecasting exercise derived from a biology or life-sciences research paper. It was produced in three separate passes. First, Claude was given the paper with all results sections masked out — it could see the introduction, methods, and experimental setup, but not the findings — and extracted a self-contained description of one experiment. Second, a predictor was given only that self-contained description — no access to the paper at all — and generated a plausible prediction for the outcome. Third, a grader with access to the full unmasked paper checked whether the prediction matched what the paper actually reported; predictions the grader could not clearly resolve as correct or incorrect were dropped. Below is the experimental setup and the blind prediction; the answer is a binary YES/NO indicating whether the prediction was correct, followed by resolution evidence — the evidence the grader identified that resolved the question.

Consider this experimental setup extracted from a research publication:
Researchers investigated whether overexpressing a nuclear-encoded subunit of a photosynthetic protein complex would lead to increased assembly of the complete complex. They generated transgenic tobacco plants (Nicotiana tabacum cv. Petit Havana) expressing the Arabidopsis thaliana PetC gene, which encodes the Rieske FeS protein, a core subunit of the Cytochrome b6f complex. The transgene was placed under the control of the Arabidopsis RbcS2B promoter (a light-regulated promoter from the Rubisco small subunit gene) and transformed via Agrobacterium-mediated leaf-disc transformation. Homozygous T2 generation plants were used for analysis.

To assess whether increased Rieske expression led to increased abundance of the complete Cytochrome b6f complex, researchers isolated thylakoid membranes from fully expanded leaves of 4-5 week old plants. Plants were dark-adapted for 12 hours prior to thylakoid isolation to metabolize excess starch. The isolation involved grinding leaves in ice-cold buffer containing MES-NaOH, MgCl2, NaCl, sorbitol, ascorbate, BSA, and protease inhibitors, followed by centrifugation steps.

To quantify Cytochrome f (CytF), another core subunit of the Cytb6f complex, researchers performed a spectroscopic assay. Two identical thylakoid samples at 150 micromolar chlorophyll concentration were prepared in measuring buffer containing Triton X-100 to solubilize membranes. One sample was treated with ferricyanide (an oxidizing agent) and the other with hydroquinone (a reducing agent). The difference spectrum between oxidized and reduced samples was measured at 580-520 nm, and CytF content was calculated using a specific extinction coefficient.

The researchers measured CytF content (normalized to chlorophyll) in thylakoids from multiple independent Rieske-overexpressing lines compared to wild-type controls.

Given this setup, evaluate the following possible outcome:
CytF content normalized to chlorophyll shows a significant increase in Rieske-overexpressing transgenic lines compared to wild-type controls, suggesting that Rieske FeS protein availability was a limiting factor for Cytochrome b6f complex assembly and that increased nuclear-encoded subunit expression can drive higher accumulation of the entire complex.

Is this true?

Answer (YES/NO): YES